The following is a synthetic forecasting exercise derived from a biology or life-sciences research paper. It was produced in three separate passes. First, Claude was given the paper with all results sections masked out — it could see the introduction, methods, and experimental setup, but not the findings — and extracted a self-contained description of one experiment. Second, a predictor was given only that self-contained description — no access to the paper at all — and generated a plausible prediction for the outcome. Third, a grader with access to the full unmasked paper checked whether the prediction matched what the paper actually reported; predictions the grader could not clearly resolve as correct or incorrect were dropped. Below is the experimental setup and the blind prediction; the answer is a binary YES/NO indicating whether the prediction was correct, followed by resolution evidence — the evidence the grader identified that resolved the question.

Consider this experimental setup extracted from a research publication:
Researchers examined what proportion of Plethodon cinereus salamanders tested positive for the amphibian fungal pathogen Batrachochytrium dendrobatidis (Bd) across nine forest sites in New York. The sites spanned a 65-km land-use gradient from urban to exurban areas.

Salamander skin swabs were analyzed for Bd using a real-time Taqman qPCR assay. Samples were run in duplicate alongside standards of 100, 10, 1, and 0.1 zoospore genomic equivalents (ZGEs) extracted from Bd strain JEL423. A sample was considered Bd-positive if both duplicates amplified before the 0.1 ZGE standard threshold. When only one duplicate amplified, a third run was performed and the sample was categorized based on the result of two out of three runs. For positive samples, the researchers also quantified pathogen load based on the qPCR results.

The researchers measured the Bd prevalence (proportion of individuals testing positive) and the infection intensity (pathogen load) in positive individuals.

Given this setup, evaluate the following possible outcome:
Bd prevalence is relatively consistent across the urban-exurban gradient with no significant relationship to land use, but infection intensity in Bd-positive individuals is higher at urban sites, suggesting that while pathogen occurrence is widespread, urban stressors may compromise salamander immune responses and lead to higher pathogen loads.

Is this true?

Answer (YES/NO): NO